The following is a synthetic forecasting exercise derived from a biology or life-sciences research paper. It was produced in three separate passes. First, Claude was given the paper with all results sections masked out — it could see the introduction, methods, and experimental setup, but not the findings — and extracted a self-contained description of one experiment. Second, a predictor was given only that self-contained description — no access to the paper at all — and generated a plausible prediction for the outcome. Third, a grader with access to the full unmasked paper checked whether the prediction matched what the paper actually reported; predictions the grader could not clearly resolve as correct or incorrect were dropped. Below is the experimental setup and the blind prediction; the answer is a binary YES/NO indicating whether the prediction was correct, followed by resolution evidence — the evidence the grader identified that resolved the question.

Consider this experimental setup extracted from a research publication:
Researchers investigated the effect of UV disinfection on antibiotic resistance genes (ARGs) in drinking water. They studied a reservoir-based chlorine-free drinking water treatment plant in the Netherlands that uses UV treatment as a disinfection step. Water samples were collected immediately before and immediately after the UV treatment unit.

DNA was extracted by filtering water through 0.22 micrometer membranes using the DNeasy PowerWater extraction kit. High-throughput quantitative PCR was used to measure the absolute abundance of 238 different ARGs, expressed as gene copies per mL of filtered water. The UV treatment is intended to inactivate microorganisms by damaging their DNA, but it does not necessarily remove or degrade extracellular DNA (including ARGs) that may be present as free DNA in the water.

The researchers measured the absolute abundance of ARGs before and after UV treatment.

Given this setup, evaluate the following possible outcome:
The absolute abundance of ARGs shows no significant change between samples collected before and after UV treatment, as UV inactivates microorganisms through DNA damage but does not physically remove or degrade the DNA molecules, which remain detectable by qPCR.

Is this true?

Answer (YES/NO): NO